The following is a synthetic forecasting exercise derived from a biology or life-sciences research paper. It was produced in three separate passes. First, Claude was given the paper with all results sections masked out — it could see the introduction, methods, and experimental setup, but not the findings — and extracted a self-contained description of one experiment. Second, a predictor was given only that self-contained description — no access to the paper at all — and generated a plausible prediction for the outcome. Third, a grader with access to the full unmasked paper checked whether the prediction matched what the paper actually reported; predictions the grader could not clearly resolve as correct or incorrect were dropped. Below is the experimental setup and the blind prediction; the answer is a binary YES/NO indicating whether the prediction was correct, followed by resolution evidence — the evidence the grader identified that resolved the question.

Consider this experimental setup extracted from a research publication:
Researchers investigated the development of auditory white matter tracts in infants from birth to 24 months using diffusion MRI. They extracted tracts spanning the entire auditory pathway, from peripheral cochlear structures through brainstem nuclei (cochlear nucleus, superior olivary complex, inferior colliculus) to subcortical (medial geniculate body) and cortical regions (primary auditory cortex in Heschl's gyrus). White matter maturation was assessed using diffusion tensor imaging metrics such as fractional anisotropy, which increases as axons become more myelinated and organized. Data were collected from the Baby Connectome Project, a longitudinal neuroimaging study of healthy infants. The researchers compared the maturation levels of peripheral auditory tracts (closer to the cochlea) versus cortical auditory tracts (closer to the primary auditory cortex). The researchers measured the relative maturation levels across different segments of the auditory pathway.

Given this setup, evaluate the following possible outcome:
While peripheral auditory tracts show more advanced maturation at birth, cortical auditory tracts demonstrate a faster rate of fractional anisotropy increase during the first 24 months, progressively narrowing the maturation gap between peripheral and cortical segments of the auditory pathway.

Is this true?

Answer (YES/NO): NO